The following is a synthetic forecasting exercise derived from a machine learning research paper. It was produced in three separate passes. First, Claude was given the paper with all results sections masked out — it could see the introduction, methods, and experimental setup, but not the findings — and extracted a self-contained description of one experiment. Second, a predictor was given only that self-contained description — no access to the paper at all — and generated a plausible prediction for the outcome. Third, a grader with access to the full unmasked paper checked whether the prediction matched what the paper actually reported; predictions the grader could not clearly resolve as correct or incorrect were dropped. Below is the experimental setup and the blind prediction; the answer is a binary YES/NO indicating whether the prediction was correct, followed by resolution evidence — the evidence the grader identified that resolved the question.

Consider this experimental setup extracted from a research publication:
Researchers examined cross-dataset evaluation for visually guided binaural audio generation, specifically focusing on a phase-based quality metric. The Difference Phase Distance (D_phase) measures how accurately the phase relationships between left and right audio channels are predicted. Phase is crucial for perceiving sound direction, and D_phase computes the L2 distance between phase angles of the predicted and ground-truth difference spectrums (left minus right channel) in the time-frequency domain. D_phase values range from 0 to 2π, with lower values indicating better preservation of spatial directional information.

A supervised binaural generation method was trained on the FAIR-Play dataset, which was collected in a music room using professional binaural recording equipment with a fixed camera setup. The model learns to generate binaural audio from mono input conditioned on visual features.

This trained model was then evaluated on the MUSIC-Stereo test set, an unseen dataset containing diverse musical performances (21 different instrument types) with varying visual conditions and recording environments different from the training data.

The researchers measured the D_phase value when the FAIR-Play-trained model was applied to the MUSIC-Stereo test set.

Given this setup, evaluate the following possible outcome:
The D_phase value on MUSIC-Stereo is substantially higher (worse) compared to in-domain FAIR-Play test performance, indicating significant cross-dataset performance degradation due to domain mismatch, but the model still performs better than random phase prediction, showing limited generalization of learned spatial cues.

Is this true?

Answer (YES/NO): NO